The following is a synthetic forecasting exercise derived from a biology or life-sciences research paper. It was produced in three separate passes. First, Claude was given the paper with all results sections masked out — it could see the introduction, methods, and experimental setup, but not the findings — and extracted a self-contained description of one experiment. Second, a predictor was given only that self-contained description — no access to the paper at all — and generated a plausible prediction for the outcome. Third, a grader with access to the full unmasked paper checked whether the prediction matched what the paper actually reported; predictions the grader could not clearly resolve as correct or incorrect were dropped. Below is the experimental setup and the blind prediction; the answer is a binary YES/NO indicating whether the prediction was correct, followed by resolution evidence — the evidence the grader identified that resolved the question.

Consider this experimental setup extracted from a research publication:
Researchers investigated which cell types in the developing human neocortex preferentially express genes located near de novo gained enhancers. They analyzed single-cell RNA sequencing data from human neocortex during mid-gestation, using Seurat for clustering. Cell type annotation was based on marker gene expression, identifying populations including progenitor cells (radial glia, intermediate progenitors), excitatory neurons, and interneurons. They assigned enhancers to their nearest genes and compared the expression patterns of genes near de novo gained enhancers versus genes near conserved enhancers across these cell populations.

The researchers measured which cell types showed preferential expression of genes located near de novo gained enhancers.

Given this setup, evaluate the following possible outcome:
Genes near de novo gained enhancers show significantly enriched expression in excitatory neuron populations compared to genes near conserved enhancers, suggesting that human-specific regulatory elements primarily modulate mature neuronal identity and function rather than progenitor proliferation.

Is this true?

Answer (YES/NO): NO